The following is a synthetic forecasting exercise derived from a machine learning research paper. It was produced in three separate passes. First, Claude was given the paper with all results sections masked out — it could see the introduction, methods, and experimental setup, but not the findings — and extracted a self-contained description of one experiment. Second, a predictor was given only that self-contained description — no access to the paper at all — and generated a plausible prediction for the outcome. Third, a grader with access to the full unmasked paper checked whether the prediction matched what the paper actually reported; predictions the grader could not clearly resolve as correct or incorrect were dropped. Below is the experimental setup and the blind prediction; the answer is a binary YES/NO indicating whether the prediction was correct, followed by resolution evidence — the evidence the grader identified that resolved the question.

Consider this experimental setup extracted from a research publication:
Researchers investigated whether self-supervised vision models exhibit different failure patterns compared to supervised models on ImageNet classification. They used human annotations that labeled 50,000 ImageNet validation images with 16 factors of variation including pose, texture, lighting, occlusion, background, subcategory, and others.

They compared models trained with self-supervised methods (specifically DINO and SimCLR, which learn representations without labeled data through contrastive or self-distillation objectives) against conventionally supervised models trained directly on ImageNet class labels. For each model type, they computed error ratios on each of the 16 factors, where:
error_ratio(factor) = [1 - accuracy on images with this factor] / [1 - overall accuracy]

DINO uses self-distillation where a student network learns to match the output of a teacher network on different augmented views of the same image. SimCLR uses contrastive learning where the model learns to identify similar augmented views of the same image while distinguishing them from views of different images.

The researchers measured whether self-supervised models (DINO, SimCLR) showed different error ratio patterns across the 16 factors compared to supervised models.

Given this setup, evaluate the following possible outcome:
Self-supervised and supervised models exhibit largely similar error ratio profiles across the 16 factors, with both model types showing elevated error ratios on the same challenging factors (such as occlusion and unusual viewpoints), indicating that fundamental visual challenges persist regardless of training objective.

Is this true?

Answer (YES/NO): YES